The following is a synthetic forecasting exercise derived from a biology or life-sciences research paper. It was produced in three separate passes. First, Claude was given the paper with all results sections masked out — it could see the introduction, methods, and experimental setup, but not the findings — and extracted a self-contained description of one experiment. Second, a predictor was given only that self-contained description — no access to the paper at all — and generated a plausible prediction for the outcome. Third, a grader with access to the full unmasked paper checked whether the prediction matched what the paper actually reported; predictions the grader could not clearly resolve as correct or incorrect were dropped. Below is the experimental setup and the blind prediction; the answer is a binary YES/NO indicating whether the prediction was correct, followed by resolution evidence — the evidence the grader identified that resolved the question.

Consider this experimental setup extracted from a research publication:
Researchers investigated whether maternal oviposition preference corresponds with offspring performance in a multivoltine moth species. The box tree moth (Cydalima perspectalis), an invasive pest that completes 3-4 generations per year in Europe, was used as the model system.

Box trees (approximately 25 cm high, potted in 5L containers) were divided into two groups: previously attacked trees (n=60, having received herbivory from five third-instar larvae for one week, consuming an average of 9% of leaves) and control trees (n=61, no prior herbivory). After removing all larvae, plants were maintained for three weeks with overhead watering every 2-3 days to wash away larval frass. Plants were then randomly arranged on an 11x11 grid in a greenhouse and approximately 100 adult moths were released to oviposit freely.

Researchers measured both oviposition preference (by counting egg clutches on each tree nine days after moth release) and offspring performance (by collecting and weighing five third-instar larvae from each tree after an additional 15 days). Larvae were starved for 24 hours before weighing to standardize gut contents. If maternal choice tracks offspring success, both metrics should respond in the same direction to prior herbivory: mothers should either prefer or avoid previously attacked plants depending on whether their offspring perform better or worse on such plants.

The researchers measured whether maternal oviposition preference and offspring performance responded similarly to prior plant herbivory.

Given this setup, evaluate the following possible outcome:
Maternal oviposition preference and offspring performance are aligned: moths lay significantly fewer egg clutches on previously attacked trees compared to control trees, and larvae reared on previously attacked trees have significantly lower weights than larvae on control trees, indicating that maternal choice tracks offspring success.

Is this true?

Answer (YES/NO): NO